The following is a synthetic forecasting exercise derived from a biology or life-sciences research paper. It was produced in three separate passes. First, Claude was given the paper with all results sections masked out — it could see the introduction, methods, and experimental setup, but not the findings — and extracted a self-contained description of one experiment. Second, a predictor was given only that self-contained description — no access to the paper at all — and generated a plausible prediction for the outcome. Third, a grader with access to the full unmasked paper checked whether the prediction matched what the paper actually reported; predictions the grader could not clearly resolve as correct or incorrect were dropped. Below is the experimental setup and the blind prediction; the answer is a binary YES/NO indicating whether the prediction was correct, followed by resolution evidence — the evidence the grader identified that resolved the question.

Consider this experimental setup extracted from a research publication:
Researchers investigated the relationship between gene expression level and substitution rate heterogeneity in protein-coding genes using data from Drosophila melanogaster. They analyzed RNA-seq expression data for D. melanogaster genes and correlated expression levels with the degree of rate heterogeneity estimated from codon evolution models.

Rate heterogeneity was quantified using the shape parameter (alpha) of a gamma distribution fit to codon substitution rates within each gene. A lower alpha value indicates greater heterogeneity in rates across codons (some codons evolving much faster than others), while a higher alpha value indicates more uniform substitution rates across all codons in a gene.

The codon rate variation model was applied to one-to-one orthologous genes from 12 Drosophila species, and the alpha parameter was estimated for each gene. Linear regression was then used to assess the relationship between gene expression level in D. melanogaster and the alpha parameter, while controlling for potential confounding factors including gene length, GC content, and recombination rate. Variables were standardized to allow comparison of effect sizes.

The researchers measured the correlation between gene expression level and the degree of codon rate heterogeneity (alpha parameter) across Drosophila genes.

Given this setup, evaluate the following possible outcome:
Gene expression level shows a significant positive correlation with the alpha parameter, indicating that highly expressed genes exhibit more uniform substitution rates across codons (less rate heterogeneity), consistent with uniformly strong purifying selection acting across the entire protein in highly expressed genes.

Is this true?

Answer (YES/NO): NO